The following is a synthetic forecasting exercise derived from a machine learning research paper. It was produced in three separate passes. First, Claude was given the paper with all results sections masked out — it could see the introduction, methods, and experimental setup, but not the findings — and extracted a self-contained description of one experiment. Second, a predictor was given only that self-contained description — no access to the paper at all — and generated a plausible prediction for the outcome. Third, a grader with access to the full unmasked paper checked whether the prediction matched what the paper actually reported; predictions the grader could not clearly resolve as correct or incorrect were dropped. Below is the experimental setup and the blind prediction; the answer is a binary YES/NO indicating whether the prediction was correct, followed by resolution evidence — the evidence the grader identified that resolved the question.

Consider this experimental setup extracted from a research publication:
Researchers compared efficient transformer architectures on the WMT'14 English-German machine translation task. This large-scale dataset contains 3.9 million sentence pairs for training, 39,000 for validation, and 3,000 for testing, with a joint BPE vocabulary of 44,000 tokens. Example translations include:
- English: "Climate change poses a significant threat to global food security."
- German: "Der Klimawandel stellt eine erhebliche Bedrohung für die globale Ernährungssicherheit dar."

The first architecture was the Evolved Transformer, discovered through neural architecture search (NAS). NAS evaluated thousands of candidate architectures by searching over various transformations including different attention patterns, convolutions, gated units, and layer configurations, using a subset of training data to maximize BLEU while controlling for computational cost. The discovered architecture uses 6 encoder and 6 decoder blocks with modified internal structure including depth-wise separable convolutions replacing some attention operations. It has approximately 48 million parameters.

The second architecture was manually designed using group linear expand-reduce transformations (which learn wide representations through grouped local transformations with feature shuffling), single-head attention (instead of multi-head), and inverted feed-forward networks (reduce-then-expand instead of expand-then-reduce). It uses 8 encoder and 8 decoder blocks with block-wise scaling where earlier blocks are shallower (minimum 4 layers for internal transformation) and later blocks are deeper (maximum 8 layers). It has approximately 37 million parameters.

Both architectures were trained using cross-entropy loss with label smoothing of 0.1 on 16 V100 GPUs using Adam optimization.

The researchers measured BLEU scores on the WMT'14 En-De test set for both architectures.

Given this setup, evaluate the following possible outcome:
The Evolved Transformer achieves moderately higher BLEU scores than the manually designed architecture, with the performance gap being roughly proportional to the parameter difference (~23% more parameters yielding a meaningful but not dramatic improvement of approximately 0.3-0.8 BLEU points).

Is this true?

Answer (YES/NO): NO